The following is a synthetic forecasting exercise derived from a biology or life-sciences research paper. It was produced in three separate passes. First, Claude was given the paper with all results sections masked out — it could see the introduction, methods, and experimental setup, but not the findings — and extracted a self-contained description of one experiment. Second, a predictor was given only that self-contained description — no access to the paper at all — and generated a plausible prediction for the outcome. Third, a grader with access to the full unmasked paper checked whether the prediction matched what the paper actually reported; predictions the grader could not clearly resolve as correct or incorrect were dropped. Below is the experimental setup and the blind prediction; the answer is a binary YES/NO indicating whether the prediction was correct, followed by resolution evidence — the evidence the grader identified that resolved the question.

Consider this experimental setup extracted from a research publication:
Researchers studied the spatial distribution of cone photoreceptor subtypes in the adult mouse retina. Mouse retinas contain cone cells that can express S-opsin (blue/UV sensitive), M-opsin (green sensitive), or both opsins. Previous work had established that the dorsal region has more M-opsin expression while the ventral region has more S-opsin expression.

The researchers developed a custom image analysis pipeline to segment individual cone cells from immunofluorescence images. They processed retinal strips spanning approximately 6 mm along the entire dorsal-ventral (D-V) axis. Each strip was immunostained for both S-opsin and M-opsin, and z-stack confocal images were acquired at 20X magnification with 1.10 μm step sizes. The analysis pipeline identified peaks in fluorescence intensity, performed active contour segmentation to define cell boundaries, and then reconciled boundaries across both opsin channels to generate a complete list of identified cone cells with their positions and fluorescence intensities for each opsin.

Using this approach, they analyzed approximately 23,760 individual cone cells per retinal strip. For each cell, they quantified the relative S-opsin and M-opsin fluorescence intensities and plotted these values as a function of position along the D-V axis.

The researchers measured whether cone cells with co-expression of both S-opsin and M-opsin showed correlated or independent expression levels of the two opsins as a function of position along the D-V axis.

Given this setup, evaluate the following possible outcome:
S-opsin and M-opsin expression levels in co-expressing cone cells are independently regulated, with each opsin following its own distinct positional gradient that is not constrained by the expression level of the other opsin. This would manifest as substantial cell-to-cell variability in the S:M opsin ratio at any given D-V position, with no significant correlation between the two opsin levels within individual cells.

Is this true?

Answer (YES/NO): NO